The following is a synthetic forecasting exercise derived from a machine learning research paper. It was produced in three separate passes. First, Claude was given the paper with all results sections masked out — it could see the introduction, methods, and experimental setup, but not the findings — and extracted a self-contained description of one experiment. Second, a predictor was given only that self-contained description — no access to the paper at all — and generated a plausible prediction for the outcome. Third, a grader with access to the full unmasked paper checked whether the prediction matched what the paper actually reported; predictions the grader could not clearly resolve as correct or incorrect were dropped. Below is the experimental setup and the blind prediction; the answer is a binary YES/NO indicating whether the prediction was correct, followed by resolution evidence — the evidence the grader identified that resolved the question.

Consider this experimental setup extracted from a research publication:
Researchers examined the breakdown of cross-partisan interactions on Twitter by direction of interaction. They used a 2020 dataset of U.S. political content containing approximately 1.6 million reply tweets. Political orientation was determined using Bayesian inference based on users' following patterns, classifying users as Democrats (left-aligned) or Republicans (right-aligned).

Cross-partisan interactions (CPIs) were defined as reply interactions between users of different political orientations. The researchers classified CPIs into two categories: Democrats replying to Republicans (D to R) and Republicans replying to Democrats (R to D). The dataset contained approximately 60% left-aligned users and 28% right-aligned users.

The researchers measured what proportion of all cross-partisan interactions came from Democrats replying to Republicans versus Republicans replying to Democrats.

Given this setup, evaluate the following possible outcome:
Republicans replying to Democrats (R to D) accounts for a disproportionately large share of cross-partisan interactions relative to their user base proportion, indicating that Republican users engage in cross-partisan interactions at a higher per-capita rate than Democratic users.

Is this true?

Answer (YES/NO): NO